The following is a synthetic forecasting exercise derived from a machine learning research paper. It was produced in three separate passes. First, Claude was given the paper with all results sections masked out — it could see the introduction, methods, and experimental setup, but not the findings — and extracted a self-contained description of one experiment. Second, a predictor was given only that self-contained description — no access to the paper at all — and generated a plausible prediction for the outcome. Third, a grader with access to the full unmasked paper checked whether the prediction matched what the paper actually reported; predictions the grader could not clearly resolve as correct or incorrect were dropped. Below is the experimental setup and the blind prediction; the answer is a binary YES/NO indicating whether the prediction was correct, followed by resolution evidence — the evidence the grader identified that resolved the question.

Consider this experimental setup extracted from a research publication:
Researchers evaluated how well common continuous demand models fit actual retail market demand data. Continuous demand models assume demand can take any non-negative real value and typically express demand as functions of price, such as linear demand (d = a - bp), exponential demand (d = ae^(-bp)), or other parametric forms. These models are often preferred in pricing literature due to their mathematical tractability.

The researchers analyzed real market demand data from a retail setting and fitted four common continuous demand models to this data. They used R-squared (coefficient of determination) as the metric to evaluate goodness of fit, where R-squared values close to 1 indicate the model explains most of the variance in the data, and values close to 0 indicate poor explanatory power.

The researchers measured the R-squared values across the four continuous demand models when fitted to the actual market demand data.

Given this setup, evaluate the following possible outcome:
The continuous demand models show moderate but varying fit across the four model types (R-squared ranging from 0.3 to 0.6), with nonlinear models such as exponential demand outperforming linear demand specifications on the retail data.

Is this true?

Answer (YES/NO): NO